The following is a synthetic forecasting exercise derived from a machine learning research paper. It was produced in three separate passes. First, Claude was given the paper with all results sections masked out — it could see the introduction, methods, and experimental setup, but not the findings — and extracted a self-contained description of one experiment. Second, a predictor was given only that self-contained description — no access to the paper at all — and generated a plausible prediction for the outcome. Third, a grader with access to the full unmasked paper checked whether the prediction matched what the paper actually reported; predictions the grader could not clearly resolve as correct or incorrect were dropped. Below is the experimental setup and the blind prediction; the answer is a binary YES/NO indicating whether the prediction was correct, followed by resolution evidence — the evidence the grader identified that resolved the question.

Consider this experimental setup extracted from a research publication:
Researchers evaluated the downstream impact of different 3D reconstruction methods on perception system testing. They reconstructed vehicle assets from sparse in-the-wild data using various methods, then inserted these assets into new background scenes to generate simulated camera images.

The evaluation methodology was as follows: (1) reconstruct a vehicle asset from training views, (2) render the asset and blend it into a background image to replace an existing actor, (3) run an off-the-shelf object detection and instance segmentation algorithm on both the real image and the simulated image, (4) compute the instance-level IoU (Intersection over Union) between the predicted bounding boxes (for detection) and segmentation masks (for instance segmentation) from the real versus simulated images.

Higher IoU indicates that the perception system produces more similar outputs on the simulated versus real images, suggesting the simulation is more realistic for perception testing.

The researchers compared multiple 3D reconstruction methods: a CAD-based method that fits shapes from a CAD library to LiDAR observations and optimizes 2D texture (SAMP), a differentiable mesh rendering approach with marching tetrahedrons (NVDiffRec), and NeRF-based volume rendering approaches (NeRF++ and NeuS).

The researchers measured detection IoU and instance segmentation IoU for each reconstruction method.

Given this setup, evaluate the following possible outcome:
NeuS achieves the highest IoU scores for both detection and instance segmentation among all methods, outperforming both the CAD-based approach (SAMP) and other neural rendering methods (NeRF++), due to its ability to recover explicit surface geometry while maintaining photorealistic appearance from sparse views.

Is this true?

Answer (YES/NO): NO